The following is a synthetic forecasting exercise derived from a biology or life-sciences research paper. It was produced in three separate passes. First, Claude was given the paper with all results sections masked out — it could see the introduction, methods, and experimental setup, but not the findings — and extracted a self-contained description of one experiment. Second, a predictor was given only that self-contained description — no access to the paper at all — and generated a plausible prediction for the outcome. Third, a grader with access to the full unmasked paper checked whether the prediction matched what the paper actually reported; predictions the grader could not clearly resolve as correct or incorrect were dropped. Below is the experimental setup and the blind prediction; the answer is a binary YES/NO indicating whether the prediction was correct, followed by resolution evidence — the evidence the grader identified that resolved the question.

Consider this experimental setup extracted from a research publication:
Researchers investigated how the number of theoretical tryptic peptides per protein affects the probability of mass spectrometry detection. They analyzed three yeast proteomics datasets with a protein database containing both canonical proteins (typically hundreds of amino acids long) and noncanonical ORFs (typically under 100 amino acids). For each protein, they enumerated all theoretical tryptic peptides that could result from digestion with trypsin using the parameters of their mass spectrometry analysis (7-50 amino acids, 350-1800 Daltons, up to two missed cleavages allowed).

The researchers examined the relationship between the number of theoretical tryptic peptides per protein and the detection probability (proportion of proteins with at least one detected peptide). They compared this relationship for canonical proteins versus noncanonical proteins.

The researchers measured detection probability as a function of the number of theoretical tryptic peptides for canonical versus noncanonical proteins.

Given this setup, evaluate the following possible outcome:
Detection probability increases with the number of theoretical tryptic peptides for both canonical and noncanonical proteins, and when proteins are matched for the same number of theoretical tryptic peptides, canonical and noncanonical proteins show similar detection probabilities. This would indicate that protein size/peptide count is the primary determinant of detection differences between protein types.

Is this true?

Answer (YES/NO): NO